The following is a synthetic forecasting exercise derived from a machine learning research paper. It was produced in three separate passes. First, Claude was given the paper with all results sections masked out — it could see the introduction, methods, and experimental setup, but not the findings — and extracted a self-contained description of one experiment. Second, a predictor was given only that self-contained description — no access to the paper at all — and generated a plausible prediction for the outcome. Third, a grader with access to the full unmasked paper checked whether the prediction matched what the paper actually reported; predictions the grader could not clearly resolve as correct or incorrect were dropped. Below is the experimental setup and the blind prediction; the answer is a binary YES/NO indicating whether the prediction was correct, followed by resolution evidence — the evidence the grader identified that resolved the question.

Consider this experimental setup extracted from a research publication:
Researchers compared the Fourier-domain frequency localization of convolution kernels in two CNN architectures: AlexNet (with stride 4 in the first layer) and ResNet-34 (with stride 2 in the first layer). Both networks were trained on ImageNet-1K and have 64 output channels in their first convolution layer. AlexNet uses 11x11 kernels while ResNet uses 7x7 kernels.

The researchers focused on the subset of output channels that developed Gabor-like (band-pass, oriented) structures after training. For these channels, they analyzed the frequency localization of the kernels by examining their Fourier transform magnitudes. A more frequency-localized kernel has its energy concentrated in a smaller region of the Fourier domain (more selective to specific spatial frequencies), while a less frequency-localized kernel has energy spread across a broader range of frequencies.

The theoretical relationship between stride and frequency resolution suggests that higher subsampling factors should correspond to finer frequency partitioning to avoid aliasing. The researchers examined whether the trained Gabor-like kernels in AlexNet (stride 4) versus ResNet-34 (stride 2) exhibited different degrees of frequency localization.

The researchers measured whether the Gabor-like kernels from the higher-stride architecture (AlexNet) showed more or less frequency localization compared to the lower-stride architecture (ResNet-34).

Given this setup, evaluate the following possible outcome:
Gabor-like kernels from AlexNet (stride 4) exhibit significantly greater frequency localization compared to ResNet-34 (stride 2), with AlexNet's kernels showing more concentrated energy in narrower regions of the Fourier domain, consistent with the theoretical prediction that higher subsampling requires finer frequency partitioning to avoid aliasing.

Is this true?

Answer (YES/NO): YES